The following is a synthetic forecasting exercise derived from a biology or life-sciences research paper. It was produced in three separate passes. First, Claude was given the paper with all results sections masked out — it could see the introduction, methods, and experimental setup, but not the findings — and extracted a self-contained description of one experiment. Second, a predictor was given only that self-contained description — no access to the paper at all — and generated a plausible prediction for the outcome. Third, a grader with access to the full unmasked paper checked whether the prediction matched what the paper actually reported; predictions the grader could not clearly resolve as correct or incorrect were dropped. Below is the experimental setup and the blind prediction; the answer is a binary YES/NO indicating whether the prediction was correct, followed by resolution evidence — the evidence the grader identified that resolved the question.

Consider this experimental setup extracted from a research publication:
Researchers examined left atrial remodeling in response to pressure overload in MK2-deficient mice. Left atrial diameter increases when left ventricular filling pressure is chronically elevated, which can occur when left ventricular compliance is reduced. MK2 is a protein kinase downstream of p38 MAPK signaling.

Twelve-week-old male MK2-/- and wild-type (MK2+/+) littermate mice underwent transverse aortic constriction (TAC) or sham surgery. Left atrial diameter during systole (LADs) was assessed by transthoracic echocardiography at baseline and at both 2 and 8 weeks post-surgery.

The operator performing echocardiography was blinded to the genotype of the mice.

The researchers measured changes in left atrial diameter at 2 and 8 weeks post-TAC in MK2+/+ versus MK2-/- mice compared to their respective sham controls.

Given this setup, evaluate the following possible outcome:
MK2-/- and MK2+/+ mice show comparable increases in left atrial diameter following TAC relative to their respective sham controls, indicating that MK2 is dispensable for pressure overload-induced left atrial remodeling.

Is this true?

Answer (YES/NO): NO